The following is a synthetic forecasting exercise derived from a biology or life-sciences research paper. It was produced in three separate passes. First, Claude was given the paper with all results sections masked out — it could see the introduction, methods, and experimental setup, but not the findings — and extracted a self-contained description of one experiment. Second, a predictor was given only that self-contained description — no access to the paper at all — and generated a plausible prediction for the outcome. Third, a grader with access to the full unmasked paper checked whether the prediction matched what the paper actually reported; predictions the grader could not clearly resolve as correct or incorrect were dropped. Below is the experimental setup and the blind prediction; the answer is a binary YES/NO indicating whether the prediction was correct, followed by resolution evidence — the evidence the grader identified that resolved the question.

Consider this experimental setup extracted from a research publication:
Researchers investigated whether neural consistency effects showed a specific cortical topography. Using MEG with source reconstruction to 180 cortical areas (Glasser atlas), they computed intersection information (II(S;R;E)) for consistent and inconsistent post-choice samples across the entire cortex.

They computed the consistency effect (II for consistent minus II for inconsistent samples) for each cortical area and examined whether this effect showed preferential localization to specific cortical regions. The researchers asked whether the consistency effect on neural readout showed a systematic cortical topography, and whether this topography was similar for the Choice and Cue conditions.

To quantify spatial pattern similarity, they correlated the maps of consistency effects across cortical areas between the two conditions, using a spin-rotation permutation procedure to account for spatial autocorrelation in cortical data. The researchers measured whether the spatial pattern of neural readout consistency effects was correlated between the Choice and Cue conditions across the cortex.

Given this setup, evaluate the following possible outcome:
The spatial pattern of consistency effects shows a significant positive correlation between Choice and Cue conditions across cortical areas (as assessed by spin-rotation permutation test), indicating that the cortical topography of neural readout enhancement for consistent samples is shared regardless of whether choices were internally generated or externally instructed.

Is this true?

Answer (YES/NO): YES